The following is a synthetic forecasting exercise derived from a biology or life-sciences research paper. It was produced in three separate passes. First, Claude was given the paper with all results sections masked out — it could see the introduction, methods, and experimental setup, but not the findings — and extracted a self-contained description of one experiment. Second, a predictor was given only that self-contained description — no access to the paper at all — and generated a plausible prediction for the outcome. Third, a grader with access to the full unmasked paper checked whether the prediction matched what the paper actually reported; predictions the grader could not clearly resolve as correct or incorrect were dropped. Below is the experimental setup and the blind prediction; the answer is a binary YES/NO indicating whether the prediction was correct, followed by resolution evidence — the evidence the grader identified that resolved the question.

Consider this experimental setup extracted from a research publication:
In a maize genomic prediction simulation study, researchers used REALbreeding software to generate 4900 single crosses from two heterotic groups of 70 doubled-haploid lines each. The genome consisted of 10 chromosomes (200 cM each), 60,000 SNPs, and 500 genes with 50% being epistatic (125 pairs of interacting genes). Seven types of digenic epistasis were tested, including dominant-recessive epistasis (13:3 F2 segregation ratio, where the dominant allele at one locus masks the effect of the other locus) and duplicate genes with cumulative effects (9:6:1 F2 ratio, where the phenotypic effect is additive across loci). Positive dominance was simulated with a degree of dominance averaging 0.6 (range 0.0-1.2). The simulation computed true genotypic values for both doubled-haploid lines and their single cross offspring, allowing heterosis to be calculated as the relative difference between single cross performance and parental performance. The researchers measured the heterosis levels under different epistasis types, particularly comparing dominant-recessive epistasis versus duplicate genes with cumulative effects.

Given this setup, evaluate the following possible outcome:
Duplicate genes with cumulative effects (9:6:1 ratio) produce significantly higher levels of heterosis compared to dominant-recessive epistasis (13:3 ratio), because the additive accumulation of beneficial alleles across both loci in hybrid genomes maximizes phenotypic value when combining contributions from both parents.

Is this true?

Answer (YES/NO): YES